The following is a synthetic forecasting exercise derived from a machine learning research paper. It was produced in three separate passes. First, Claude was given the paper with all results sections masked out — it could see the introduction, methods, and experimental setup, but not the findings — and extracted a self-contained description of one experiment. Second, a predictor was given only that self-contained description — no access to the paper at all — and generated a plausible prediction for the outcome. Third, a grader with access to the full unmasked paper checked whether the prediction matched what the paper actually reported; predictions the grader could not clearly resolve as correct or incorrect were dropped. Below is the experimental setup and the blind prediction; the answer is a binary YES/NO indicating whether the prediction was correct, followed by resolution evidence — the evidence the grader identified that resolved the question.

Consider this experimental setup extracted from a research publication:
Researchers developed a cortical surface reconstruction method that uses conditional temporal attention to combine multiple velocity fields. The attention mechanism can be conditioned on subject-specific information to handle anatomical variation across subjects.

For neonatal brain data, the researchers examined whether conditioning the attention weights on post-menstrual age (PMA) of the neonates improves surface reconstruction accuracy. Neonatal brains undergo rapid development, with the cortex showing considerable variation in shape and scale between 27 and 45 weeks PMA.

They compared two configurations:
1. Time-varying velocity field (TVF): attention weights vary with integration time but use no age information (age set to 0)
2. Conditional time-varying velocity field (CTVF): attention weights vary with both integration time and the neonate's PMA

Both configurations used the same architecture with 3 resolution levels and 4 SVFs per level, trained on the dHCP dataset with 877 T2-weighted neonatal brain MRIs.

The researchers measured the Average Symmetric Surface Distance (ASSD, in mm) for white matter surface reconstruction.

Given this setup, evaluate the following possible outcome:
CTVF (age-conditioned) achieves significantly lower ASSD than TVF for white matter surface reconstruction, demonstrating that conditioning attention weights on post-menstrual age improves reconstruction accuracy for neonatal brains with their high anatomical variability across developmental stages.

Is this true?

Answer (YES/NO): NO